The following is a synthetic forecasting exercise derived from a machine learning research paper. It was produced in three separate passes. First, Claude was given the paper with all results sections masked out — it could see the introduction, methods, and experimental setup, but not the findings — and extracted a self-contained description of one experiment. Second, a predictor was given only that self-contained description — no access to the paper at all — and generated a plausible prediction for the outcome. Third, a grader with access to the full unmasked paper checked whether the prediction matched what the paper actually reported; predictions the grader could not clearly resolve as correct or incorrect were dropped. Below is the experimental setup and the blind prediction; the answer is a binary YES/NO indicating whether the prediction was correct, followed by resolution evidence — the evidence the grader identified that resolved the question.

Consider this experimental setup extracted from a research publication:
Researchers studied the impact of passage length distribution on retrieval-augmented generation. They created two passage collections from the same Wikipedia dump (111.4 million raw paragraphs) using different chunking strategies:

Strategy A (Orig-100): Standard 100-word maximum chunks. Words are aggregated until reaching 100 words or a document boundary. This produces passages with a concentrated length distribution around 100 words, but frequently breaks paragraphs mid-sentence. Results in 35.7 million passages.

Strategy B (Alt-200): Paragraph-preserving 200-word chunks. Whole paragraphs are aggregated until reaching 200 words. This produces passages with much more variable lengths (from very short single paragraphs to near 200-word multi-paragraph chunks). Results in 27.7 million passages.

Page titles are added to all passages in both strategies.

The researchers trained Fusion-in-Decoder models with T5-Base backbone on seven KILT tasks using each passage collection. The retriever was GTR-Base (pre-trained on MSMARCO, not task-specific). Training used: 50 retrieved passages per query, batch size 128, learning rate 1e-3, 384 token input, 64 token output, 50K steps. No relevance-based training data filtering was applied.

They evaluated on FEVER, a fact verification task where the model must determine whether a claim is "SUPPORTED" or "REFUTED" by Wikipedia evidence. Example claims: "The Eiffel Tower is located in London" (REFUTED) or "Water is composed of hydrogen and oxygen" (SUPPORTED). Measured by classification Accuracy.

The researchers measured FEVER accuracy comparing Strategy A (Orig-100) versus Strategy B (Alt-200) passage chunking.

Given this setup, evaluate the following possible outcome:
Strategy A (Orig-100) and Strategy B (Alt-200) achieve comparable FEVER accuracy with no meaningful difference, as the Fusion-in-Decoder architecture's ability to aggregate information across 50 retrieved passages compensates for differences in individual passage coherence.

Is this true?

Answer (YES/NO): YES